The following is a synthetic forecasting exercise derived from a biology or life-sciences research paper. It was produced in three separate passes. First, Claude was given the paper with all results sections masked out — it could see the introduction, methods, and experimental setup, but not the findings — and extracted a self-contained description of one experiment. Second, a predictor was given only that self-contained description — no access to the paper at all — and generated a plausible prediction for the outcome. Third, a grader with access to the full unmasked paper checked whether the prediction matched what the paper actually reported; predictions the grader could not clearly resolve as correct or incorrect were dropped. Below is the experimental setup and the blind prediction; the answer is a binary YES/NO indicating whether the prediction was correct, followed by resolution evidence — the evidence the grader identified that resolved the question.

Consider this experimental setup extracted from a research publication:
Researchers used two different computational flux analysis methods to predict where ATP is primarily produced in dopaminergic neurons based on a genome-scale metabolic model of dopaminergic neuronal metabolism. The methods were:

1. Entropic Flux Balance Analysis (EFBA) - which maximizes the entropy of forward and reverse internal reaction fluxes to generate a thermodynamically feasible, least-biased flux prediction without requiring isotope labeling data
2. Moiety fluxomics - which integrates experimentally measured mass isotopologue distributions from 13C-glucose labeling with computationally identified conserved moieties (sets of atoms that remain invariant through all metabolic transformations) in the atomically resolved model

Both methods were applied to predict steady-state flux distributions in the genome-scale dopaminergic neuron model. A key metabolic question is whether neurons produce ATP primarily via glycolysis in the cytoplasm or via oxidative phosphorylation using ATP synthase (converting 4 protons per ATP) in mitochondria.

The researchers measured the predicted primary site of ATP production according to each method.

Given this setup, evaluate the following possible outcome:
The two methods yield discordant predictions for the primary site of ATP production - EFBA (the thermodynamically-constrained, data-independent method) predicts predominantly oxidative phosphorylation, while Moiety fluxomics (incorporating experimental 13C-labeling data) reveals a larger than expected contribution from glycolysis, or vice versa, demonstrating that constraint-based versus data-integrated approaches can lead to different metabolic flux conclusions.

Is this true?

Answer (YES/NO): YES